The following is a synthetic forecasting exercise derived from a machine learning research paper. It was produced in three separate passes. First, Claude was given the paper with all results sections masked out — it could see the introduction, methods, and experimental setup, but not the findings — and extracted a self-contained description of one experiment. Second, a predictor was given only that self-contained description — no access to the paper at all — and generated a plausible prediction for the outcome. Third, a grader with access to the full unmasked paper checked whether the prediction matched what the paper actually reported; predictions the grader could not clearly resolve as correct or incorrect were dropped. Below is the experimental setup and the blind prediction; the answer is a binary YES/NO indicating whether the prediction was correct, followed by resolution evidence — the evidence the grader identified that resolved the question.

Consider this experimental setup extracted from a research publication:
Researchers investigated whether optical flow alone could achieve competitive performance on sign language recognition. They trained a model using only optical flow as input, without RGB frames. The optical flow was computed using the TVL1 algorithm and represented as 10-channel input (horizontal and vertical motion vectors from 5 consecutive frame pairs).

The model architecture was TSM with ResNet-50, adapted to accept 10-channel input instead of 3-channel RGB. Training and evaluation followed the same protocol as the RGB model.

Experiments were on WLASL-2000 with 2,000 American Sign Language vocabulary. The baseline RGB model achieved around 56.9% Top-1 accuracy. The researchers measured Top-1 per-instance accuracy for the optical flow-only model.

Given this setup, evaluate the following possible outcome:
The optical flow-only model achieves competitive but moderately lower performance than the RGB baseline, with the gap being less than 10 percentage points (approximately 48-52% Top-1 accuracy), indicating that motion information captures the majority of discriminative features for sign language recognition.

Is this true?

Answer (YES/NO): YES